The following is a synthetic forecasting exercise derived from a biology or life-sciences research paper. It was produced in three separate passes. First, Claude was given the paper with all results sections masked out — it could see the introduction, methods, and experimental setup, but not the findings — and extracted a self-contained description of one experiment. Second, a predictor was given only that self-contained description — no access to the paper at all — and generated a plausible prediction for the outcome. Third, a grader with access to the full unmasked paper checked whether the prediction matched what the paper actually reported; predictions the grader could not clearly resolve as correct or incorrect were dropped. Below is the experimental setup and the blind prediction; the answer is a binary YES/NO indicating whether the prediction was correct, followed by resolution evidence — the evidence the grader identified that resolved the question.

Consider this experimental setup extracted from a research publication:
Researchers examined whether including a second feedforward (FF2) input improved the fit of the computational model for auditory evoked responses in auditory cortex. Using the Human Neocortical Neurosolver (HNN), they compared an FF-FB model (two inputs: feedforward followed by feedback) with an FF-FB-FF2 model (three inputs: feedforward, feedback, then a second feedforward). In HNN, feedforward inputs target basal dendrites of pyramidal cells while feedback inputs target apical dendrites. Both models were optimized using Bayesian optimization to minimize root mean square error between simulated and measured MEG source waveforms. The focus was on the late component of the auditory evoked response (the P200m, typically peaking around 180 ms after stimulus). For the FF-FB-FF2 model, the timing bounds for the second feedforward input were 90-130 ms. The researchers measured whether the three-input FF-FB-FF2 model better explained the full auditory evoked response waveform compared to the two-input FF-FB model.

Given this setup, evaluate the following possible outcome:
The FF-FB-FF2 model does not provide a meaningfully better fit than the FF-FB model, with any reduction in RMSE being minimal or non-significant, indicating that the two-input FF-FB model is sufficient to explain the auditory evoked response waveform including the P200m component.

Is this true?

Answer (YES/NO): NO